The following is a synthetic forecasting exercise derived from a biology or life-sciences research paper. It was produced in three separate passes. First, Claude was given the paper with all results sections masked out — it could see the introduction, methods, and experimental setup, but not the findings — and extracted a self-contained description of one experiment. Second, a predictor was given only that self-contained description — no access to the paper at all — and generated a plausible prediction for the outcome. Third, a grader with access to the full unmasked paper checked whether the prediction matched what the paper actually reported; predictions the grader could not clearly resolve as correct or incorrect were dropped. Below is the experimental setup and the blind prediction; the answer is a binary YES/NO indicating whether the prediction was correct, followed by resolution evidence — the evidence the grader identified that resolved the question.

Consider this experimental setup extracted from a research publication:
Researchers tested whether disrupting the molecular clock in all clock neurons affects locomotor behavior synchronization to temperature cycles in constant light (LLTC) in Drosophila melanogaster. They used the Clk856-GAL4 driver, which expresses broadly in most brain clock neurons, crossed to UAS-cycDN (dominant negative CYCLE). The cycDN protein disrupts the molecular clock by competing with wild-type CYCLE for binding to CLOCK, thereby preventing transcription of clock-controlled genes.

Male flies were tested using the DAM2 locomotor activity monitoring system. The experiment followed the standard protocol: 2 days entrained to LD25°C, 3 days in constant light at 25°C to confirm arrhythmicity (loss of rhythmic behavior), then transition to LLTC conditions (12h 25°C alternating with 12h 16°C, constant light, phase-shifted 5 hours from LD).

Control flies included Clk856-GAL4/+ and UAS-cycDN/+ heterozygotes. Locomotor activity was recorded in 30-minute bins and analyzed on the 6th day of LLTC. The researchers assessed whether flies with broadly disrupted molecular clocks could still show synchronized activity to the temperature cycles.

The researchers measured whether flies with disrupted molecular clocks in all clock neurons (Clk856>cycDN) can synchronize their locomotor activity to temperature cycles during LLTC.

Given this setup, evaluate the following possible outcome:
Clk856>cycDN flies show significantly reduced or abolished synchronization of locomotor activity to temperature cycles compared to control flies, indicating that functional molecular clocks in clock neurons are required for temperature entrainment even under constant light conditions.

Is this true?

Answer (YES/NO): YES